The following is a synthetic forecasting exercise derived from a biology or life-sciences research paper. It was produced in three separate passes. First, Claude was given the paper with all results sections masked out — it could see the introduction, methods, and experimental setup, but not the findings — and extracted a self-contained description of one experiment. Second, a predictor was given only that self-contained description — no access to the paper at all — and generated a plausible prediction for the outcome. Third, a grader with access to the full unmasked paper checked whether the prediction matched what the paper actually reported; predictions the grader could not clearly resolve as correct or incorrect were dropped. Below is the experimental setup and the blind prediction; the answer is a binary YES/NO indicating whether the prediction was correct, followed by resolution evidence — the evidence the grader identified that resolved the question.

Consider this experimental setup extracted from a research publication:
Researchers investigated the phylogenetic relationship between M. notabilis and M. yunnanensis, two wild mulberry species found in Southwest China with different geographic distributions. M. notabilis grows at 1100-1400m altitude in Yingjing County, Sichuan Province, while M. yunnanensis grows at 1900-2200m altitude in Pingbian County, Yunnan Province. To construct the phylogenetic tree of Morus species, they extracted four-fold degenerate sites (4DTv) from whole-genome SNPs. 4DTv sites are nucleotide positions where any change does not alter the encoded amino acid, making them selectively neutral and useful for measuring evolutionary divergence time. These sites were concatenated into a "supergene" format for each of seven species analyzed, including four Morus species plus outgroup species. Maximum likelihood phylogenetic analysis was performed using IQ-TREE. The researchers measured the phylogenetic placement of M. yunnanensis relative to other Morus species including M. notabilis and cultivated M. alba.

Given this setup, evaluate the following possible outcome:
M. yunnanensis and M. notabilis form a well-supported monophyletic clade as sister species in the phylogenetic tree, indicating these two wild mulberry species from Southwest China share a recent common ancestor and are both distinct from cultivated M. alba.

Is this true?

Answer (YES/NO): YES